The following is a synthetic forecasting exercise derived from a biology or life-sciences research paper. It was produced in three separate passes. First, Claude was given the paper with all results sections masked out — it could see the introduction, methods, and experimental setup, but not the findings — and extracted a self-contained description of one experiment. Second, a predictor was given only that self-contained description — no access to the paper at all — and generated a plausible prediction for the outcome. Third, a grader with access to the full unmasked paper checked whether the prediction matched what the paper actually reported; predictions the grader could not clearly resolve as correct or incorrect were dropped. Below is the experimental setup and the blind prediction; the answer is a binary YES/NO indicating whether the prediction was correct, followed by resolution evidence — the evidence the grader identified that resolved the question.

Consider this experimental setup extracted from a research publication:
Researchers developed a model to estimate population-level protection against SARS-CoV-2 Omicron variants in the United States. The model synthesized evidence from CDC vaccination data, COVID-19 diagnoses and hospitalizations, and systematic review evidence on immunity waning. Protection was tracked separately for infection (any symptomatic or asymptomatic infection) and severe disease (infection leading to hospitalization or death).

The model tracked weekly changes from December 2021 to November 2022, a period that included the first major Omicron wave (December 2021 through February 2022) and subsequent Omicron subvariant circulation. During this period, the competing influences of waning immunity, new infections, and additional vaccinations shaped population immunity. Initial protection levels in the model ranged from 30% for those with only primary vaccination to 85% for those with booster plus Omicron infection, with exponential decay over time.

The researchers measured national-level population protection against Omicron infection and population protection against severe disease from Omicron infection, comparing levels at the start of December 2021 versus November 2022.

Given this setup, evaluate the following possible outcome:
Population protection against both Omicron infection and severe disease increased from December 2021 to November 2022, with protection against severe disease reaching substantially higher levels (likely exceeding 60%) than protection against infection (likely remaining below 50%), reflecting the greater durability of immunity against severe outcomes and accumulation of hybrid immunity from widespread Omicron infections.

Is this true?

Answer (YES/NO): NO